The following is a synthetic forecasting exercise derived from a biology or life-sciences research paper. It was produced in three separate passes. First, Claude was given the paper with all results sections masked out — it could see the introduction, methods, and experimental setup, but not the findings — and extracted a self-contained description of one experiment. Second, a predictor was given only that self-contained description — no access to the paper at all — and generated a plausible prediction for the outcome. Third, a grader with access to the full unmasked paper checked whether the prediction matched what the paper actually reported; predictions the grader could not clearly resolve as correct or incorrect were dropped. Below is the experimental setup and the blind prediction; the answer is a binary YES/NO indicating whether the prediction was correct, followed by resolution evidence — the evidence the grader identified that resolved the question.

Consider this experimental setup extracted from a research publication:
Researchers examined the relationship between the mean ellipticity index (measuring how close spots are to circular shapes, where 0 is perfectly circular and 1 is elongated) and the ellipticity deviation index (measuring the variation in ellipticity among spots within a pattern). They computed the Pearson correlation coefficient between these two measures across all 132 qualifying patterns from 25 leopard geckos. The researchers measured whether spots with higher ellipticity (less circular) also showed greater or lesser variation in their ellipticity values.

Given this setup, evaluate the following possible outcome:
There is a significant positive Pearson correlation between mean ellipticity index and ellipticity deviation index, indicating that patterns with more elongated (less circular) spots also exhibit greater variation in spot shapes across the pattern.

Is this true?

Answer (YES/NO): NO